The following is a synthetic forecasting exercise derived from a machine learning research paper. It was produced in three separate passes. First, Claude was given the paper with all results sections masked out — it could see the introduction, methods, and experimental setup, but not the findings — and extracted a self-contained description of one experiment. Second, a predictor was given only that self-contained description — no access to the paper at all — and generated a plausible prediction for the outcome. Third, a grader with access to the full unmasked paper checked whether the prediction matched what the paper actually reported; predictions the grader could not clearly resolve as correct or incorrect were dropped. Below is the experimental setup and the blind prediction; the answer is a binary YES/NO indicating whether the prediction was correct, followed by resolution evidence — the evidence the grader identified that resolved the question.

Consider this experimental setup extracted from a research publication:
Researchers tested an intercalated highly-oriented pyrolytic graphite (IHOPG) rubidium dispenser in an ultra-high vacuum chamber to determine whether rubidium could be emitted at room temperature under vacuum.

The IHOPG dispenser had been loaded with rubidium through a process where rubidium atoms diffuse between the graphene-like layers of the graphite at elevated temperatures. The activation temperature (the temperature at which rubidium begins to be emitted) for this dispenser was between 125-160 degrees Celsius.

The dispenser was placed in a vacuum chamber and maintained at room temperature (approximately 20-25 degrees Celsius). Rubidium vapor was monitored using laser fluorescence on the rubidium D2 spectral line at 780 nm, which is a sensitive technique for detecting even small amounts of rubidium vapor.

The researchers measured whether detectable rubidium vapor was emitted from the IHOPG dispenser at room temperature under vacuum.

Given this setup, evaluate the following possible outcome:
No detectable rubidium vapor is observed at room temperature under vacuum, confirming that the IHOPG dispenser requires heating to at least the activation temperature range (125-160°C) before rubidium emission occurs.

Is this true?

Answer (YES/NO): YES